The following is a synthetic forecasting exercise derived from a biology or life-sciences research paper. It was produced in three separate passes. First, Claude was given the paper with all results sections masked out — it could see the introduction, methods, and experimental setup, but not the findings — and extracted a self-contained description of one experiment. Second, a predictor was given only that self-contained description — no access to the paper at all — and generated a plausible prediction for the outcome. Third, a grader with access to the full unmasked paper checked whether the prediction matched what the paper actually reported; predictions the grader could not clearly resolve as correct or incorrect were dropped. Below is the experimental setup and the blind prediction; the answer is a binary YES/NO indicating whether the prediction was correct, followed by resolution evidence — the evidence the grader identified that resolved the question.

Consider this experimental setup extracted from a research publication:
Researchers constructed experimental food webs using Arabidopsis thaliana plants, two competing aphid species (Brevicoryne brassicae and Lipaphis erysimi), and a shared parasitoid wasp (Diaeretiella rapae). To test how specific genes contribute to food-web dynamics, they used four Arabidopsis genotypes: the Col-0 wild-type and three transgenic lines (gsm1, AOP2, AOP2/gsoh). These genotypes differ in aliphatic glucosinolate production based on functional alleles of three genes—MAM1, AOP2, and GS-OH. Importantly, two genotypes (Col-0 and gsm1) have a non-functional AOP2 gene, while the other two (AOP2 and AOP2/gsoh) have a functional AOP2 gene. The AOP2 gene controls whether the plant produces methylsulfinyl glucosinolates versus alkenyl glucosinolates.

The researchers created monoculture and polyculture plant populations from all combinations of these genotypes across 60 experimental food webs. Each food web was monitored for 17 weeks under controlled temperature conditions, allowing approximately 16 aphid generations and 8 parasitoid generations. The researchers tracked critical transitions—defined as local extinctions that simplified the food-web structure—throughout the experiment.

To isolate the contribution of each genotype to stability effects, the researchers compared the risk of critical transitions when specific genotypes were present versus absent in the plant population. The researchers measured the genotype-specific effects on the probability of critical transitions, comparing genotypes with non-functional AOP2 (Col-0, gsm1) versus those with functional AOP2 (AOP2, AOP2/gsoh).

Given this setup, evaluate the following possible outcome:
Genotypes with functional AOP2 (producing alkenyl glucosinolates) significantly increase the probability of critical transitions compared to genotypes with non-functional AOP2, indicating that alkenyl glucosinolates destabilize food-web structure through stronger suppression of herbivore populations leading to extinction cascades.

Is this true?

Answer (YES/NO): NO